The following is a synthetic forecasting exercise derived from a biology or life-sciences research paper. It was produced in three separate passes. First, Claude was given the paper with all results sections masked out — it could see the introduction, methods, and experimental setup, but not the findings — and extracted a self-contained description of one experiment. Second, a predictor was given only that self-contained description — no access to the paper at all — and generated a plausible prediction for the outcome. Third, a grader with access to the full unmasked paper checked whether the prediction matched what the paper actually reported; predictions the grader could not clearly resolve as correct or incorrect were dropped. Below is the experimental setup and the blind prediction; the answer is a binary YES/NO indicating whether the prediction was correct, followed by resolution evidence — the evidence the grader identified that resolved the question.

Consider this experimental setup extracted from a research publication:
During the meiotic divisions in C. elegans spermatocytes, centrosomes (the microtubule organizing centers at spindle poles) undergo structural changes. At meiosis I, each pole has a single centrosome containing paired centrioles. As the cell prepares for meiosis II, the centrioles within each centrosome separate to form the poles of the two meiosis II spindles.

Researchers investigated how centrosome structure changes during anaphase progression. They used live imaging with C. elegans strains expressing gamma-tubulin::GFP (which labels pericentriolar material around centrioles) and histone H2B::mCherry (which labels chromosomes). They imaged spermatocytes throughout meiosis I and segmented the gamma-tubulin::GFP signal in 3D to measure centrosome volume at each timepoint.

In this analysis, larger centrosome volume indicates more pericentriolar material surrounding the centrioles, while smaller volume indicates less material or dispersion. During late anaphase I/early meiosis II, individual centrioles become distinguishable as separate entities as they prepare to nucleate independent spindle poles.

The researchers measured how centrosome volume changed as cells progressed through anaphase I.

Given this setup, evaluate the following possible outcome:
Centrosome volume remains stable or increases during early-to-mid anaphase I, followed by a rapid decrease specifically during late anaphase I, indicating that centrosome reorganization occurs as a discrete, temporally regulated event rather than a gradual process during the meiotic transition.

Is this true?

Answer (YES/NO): NO